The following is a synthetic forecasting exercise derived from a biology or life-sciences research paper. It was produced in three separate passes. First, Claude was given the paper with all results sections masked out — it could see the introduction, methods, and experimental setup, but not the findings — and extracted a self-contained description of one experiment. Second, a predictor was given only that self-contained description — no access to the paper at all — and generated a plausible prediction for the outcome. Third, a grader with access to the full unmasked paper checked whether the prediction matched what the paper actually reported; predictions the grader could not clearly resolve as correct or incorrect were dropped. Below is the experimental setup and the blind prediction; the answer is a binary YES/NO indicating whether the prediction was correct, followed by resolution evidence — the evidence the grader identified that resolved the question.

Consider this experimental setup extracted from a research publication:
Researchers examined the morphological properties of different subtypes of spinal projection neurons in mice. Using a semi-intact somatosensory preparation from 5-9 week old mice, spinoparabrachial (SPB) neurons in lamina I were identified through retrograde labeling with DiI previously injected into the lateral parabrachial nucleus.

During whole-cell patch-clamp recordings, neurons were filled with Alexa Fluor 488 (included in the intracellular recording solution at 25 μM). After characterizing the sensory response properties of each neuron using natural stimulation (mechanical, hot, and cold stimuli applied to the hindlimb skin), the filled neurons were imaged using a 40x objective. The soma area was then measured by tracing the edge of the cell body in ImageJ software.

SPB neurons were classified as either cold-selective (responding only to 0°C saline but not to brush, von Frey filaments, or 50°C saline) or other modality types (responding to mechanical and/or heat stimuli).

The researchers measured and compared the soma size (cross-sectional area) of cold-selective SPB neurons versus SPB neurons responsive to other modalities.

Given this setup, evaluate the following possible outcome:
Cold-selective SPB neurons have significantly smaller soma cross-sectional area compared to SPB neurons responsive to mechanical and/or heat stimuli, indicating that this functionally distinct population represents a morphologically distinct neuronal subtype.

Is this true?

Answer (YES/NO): YES